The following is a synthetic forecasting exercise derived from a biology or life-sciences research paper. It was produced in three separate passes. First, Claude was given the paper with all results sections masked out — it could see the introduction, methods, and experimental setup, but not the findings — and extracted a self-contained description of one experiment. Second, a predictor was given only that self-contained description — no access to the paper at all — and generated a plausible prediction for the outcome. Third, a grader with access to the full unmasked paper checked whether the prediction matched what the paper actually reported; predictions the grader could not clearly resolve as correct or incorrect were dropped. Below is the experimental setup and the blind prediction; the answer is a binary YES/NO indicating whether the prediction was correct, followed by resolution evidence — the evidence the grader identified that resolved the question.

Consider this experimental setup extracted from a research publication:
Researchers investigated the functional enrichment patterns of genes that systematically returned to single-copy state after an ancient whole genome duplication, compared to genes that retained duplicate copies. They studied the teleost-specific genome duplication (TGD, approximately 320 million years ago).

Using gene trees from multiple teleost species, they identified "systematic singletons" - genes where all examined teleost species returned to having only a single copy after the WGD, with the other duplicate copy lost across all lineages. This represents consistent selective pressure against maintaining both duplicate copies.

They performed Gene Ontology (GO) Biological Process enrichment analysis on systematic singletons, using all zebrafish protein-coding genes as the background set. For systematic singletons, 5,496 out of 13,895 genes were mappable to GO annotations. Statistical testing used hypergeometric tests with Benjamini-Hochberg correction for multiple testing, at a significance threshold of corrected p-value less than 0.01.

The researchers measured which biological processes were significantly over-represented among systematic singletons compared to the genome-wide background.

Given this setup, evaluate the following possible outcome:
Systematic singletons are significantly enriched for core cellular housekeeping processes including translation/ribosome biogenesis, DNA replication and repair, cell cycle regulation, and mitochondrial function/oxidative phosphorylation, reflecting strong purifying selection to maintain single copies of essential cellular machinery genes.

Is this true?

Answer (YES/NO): NO